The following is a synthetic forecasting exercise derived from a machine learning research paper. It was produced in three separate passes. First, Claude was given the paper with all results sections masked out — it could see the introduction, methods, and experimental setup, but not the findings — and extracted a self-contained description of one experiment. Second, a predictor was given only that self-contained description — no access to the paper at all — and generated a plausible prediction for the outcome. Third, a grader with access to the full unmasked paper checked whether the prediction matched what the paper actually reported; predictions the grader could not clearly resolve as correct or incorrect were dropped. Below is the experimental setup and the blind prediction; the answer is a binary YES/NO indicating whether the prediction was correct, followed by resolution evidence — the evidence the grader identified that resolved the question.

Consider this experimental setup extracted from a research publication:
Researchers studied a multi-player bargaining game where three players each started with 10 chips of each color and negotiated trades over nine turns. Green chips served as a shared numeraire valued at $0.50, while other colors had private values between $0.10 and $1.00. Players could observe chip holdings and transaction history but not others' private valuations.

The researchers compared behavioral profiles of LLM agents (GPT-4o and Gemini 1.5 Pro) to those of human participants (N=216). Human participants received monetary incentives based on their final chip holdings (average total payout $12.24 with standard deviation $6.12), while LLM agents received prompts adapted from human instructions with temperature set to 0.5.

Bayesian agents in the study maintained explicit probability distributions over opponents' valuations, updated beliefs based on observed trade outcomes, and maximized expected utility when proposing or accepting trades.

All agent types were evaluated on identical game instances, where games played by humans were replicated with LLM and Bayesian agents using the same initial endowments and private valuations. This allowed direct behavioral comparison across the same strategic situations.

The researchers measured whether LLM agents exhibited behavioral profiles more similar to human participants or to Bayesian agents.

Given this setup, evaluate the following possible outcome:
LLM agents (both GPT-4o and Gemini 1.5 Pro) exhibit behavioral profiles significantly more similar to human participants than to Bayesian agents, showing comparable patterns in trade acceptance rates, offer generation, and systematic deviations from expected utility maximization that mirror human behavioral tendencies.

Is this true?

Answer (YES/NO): NO